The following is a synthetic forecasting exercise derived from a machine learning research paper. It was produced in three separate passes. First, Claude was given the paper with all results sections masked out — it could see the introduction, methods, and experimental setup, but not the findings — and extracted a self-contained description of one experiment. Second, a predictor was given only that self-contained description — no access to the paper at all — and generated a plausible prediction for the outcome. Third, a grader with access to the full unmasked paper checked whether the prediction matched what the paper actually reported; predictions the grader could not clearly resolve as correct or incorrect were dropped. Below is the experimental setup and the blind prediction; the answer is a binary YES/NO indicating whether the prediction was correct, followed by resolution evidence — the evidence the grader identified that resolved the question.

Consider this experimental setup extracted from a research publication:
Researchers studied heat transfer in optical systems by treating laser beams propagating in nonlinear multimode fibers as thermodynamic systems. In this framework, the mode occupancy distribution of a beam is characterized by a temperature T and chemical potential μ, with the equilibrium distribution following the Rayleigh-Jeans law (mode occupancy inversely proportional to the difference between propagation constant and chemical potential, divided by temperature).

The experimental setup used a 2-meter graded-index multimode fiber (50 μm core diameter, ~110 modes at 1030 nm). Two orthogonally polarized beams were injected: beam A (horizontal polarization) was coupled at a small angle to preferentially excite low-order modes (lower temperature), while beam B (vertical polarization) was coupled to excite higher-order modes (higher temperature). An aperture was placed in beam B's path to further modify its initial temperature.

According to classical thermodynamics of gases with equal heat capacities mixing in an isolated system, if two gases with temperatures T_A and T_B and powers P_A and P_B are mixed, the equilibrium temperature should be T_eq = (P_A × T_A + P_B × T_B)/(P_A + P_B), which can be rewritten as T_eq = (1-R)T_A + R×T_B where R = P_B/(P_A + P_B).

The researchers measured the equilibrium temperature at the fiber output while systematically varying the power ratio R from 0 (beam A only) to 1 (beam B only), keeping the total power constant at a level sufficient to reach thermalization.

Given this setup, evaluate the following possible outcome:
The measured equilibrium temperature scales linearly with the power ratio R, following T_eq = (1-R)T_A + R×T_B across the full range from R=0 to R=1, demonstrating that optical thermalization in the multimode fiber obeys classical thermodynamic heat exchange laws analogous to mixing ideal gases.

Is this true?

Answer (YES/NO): YES